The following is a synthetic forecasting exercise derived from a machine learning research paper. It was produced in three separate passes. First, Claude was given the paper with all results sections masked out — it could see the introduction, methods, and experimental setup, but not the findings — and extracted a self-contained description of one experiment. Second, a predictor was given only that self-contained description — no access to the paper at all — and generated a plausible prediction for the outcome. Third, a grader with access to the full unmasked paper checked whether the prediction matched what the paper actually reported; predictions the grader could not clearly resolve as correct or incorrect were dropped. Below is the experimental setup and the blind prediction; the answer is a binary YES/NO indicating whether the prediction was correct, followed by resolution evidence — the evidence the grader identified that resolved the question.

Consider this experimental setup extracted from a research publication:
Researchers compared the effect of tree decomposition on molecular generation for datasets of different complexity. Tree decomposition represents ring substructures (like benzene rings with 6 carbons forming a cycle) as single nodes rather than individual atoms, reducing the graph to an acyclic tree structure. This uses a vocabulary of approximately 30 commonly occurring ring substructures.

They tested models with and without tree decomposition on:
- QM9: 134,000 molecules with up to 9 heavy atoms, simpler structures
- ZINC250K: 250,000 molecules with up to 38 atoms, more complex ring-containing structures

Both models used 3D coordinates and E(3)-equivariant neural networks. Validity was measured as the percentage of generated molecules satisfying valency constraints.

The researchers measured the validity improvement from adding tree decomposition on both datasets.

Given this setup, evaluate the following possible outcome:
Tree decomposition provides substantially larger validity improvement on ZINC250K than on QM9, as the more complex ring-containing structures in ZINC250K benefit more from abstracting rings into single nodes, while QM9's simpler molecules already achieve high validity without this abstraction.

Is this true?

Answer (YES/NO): YES